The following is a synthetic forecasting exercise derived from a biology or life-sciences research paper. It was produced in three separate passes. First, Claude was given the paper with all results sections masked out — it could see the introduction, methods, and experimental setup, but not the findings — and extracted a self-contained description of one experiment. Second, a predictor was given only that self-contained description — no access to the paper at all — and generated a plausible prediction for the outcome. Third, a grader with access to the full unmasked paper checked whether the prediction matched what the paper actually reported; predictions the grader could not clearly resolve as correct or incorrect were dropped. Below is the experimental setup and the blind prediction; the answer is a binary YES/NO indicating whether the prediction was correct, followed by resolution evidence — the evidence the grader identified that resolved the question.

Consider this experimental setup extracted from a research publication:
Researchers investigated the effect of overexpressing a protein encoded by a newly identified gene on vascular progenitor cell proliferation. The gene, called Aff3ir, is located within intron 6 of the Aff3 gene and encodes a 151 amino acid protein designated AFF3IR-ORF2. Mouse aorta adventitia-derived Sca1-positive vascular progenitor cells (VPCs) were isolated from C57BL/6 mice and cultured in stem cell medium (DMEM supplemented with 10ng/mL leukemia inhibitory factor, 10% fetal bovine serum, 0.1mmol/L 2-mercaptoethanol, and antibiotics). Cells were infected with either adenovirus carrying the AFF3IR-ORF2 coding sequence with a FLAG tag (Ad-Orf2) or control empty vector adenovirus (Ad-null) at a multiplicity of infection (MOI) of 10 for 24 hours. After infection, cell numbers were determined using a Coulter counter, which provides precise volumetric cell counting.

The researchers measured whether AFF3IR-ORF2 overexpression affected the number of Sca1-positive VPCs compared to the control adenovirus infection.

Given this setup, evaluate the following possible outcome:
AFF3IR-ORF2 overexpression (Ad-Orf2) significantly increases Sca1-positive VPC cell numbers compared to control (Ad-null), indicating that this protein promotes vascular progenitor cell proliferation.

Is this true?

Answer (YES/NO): NO